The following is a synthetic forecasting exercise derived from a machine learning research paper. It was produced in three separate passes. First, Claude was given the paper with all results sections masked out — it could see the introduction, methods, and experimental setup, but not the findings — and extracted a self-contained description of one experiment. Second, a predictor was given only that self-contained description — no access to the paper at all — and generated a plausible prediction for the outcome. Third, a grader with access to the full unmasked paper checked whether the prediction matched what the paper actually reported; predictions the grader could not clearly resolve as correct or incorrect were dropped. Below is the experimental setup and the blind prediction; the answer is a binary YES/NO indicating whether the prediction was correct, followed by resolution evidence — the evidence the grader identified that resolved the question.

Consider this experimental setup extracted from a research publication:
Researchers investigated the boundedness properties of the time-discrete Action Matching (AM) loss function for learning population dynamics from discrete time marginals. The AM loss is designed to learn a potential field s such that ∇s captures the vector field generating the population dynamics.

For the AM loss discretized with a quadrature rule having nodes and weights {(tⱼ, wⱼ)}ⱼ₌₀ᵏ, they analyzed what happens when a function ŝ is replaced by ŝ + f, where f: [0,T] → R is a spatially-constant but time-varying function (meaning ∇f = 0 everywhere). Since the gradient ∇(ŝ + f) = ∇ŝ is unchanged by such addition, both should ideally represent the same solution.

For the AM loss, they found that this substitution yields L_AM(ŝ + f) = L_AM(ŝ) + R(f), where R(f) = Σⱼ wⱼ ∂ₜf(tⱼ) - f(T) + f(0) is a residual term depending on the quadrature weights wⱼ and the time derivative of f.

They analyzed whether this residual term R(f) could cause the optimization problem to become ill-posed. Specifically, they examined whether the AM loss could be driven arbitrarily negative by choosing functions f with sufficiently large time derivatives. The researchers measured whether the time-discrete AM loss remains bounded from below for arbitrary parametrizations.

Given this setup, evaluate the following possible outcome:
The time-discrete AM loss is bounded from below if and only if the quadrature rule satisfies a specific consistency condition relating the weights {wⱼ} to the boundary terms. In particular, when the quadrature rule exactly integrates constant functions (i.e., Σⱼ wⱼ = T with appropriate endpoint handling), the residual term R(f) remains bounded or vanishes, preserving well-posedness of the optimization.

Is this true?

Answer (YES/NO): NO